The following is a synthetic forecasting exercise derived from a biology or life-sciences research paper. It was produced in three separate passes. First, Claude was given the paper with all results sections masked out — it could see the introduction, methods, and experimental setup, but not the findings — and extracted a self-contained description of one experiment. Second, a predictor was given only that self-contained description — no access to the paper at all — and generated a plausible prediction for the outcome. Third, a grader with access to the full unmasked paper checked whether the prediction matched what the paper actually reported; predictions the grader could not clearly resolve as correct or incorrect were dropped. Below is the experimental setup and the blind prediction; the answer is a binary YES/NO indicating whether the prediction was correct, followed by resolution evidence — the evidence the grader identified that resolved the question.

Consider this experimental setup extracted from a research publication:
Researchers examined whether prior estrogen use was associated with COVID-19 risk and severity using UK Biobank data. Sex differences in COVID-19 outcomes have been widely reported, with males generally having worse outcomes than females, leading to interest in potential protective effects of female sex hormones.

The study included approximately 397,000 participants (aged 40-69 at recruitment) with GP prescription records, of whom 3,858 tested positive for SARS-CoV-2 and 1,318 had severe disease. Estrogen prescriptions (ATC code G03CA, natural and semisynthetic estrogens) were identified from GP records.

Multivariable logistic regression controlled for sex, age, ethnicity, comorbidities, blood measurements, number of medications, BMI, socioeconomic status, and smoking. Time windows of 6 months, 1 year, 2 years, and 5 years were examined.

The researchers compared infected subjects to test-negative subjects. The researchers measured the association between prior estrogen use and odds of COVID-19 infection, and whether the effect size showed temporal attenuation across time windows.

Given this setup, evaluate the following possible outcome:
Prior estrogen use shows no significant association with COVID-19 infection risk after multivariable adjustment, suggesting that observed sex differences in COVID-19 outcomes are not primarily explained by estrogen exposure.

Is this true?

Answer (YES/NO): NO